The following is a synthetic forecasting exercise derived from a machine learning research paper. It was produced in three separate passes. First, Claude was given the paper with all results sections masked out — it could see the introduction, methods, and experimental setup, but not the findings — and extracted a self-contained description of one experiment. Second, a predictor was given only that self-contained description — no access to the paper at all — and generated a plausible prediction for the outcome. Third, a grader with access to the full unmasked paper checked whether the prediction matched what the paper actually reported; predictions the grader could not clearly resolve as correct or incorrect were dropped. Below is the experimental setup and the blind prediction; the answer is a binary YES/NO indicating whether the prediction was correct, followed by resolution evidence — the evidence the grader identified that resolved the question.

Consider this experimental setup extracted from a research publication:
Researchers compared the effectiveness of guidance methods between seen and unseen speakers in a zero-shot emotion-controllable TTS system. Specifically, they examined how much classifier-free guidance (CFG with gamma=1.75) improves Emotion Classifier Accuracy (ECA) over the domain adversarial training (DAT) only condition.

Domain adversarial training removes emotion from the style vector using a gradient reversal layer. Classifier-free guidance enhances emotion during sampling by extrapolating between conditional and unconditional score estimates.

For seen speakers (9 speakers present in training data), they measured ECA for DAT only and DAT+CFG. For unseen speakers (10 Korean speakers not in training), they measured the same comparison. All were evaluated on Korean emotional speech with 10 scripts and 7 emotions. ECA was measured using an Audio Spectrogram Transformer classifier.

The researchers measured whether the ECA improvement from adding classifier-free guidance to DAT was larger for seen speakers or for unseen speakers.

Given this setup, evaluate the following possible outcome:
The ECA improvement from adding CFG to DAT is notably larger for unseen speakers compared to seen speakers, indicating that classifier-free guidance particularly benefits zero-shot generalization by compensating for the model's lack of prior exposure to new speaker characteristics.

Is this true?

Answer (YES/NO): YES